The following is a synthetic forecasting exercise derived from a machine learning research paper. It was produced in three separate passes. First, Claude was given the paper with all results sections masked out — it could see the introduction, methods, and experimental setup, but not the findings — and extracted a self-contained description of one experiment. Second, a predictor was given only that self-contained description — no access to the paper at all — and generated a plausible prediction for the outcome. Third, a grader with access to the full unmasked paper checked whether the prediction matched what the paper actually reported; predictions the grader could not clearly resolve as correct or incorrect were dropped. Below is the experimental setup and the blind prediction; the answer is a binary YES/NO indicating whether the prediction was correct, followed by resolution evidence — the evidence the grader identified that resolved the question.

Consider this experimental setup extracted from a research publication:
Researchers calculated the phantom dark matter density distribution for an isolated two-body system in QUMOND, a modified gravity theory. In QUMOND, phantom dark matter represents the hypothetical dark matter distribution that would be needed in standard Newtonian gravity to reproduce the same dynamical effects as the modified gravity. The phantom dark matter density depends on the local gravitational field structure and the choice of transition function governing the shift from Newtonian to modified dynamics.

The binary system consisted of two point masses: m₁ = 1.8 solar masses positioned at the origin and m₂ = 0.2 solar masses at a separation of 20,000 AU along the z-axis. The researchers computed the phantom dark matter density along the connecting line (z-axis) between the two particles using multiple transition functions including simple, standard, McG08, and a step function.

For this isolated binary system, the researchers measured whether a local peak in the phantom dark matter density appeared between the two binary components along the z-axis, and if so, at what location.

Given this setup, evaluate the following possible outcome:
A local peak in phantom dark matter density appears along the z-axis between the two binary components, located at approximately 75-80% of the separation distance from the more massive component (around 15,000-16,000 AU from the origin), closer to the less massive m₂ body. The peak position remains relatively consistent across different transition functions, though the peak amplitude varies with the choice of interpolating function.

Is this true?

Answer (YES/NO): YES